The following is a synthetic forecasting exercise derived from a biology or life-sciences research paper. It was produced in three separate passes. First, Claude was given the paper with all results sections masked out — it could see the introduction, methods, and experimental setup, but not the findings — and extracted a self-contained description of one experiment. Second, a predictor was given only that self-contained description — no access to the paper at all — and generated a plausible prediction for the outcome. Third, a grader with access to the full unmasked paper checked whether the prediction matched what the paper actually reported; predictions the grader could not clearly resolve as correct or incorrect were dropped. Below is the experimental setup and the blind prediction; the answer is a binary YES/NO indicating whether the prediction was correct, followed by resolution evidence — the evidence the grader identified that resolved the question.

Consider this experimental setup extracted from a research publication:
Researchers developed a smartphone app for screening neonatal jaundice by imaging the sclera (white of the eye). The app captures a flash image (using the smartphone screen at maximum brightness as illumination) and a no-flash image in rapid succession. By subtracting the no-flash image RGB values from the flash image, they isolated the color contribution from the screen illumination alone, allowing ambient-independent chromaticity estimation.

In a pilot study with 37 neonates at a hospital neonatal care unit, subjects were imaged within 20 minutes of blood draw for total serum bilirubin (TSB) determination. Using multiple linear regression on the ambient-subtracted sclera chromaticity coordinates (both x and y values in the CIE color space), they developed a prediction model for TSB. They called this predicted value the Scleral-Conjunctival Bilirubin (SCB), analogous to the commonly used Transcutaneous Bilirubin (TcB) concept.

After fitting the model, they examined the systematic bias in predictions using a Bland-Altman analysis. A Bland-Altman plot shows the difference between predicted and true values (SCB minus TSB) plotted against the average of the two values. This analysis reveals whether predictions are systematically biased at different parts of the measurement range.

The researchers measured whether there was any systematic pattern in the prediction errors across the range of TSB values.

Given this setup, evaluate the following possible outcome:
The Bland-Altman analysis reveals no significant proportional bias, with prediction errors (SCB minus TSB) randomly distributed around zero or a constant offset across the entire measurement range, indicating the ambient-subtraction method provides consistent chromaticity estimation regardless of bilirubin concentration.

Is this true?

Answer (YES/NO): NO